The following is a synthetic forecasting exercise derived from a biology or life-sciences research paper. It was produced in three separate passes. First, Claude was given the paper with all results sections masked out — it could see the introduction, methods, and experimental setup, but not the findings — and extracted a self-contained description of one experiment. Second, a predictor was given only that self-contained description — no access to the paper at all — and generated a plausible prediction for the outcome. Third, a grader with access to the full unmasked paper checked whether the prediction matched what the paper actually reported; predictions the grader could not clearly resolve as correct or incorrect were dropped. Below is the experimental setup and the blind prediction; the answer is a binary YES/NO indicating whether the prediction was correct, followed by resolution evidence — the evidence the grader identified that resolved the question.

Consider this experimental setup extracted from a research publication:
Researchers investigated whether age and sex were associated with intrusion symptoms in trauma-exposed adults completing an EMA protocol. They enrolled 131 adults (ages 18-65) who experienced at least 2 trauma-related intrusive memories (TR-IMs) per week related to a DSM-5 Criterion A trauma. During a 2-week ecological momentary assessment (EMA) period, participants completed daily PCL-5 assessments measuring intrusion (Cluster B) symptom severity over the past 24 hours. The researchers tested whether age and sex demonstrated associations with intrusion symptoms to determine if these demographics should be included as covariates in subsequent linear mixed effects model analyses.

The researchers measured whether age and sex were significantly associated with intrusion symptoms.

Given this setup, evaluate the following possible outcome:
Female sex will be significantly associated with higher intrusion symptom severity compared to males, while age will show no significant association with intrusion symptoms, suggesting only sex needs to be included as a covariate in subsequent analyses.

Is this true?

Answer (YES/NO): NO